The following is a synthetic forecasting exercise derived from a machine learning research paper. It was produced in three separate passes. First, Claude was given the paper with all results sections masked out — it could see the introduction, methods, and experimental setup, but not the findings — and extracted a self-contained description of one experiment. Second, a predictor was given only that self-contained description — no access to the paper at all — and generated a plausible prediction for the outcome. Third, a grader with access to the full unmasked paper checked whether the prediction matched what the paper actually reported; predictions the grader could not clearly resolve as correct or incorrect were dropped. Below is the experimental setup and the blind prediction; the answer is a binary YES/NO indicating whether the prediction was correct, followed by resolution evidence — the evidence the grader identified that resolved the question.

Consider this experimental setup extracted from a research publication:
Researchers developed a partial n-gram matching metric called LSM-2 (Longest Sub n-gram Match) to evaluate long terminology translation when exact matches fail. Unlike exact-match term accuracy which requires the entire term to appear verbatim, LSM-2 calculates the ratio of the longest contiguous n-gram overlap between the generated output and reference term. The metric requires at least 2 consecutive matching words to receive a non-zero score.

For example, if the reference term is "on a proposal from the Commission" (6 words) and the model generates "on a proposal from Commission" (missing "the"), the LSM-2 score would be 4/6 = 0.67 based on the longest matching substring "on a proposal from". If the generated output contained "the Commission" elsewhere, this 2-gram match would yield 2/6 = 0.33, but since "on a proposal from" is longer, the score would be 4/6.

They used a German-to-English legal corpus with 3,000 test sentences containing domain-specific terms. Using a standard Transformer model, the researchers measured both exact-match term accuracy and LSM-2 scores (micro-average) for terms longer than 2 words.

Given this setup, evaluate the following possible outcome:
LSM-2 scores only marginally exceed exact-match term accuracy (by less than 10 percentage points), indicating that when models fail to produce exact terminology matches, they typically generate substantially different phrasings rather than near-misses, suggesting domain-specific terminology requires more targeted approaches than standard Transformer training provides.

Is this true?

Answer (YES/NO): YES